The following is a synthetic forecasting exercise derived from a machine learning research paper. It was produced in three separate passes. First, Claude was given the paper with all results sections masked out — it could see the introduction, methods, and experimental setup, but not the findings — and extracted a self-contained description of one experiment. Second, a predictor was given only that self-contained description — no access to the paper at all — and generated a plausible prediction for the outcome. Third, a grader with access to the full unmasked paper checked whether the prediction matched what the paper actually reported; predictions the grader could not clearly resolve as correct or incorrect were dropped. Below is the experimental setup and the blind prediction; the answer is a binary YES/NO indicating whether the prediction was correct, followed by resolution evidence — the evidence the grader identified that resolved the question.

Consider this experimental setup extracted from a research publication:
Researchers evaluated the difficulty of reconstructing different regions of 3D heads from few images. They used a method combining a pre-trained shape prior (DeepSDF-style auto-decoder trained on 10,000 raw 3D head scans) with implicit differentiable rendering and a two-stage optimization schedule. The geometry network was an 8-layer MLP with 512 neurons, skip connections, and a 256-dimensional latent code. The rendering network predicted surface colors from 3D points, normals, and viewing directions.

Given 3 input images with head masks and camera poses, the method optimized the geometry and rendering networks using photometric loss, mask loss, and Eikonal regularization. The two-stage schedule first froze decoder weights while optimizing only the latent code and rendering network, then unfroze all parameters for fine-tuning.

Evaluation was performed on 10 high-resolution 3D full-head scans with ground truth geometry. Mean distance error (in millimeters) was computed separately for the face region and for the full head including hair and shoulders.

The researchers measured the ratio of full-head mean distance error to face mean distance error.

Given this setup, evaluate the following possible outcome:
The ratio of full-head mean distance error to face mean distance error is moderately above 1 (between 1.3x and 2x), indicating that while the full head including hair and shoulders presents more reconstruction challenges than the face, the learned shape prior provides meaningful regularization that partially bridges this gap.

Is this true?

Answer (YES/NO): NO